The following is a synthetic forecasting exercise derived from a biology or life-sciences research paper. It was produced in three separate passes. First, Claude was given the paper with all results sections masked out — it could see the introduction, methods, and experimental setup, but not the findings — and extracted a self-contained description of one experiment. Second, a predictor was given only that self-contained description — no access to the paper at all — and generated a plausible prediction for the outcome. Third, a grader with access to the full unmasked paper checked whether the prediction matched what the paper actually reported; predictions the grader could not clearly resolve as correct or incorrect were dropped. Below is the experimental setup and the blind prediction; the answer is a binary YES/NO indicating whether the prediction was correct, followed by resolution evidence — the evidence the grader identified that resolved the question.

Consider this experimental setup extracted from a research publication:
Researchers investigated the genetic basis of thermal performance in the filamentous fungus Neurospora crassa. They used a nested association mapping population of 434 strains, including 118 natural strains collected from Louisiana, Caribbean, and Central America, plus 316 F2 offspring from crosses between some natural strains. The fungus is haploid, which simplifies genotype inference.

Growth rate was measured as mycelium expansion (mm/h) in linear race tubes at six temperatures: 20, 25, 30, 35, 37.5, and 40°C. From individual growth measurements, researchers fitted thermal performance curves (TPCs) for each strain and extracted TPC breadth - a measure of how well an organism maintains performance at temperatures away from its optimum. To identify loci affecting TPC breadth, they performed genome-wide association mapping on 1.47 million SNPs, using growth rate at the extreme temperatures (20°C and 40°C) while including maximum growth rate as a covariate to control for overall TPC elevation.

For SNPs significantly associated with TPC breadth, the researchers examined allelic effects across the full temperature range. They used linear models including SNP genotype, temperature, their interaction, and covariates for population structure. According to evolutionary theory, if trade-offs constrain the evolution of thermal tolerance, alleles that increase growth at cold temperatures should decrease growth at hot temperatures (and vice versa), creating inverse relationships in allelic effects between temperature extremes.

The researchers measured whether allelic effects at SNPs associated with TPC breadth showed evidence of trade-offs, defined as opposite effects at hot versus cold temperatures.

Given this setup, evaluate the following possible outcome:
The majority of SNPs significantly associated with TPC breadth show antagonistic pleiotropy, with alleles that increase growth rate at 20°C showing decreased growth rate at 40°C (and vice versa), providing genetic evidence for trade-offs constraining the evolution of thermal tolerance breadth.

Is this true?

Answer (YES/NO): NO